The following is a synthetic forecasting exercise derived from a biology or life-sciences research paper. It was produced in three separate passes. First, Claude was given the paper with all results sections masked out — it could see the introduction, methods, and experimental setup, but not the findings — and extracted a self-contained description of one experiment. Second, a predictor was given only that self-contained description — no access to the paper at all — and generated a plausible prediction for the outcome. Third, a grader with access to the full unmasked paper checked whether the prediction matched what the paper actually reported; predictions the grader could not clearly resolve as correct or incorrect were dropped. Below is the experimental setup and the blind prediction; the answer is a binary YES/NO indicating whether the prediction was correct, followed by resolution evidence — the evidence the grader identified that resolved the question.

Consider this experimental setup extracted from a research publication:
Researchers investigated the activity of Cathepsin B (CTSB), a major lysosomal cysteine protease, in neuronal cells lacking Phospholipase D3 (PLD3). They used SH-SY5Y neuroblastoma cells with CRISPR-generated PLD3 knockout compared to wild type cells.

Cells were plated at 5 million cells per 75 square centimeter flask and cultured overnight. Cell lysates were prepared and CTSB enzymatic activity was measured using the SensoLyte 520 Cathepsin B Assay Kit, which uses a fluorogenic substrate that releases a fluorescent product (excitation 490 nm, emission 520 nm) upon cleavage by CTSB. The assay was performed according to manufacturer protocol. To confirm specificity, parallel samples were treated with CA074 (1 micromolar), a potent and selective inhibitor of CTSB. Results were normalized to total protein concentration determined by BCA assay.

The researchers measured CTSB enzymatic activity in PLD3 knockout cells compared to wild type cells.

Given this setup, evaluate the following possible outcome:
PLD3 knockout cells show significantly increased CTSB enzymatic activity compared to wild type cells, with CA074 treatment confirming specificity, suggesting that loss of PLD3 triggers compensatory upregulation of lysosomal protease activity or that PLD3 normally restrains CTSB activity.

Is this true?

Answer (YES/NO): YES